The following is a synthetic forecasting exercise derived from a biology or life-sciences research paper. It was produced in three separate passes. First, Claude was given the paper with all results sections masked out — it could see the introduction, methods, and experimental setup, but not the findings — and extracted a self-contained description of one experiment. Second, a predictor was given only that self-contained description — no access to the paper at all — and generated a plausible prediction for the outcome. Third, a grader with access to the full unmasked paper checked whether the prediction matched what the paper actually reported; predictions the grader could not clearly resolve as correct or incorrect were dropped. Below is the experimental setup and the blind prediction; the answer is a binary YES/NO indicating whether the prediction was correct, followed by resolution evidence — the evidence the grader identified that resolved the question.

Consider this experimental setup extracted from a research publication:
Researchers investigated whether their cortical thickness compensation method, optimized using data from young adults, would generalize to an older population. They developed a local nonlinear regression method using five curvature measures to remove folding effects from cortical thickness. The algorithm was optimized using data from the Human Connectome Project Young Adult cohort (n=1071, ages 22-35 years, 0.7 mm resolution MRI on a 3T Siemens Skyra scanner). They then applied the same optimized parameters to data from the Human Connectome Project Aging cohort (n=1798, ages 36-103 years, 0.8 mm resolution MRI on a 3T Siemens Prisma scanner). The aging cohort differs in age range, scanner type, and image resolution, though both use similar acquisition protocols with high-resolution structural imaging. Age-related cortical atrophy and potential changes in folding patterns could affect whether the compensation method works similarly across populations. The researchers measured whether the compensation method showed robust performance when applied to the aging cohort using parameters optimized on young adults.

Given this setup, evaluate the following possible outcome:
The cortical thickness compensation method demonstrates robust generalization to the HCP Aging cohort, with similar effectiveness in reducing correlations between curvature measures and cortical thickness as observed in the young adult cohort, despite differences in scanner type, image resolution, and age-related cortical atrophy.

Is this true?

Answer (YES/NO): YES